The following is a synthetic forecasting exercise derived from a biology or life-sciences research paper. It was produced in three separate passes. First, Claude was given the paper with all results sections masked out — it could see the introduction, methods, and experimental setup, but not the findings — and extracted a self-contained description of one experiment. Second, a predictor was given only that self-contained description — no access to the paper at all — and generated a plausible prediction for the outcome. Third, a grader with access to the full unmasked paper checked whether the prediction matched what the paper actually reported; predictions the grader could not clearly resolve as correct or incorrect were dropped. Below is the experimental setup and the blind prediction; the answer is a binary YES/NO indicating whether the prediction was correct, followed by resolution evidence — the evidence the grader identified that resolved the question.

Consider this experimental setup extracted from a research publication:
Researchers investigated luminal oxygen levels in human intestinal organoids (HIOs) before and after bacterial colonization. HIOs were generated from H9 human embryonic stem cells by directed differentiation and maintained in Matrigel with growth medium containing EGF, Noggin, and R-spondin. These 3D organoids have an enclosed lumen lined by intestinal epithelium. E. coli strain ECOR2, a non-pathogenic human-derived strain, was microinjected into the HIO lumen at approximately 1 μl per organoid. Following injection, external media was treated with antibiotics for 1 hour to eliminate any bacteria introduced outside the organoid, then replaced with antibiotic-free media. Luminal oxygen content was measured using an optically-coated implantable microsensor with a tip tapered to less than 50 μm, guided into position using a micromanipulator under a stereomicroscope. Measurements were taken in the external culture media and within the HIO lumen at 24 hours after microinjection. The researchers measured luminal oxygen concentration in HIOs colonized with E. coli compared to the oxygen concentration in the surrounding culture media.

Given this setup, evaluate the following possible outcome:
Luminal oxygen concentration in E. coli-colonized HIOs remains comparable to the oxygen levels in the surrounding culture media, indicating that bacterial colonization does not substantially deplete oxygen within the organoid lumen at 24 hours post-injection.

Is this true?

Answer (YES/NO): NO